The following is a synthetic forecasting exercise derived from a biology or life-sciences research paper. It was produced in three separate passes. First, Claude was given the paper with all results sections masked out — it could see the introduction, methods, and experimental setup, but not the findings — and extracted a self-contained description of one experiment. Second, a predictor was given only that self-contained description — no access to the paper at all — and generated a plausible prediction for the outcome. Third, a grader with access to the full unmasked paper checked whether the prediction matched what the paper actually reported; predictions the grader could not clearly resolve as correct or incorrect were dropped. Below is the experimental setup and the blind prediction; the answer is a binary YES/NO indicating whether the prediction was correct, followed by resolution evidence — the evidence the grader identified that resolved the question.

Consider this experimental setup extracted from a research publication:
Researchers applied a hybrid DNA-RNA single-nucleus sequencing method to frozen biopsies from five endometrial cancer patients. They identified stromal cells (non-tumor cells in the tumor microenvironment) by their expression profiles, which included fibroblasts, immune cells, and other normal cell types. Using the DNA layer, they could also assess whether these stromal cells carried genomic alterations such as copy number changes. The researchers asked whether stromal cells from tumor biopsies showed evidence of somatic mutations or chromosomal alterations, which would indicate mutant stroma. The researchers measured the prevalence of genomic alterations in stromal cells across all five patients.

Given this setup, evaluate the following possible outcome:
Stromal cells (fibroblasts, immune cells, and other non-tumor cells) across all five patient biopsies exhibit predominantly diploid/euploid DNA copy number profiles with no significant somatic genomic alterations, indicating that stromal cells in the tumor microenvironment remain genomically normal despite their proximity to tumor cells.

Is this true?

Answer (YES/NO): NO